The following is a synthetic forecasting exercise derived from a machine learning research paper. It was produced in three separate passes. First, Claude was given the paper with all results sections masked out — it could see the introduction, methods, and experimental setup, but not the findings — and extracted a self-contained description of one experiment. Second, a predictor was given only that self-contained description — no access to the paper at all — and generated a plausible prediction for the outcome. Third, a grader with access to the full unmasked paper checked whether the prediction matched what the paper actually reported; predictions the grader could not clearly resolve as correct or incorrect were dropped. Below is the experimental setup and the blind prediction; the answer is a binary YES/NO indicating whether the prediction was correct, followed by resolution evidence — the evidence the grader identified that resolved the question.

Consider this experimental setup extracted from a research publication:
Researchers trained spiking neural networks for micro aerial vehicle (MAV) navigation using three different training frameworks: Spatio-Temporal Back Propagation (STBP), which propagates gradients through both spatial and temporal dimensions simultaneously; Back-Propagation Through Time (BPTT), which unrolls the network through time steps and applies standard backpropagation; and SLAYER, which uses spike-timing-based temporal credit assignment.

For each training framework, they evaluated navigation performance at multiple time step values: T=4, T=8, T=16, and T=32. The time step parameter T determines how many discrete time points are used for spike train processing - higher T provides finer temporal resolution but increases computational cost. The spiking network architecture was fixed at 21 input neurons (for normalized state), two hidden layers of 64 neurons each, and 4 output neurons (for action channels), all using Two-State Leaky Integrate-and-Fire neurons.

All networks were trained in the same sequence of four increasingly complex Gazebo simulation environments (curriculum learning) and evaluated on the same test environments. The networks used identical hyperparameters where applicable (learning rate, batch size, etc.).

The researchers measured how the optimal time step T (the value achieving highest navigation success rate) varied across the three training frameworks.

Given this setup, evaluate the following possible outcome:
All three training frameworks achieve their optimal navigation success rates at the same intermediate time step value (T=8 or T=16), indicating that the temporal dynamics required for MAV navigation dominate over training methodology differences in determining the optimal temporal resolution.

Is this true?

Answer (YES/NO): NO